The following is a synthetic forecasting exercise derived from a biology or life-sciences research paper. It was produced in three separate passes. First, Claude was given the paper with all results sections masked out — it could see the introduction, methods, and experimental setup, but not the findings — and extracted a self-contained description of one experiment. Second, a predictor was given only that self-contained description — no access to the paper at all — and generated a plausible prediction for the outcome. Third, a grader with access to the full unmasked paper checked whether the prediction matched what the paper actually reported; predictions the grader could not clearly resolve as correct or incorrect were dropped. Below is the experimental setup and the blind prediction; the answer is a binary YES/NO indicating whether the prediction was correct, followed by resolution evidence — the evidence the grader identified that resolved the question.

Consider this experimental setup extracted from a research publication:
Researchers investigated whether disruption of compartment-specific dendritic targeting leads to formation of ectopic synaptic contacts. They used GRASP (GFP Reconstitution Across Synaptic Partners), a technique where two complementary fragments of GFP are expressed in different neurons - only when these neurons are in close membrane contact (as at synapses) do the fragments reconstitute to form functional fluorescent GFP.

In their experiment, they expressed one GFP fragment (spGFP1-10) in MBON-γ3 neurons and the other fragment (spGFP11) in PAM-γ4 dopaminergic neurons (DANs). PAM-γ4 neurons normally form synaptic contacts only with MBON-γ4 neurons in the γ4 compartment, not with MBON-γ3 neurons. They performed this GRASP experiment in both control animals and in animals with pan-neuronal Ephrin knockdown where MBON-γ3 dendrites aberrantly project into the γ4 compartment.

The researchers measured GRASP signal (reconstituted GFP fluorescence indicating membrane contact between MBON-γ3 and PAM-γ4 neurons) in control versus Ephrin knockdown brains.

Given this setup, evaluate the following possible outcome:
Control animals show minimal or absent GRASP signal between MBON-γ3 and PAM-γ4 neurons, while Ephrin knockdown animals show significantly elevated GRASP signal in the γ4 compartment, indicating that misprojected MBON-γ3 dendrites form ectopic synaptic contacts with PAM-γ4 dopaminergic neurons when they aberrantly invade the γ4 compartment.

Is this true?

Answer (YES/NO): YES